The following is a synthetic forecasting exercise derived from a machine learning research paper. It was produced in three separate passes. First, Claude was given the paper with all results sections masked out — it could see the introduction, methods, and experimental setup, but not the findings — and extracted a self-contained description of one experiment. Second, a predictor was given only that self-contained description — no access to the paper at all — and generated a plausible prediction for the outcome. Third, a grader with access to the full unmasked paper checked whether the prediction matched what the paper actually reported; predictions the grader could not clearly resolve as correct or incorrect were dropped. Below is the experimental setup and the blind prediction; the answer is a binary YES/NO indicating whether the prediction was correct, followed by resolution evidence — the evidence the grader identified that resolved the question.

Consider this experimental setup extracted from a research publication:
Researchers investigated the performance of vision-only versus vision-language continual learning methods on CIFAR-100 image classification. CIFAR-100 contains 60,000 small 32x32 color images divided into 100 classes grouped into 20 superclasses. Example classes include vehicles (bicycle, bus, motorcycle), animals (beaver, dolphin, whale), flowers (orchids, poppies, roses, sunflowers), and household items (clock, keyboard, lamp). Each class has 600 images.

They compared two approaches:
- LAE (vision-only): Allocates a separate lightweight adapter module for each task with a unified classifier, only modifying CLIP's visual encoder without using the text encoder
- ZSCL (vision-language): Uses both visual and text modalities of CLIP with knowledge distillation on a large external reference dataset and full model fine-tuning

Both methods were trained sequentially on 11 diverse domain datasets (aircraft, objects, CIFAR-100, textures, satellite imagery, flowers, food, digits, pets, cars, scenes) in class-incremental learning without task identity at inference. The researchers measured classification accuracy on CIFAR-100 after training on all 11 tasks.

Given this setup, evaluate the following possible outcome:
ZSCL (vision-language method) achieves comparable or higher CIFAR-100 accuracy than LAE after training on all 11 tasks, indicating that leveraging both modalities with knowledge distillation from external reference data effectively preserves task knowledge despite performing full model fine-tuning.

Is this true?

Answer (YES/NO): NO